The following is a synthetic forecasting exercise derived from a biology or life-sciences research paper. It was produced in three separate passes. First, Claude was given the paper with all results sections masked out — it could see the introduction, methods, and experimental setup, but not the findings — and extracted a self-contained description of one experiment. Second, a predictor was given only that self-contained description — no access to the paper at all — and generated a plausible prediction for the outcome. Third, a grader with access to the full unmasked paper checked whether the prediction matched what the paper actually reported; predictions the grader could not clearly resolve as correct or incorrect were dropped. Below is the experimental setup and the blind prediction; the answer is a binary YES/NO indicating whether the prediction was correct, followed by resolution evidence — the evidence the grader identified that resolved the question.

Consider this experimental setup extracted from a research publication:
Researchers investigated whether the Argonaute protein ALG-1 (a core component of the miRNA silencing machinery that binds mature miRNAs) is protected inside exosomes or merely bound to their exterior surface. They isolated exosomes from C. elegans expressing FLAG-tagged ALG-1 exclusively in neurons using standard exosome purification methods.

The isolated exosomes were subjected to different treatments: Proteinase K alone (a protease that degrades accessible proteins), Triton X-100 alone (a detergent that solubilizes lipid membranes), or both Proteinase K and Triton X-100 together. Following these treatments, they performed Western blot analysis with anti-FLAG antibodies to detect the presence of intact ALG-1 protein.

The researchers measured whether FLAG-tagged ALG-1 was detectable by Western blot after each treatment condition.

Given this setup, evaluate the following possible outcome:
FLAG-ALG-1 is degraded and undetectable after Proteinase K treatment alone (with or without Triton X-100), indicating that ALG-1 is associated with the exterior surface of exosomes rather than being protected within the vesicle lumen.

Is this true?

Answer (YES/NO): NO